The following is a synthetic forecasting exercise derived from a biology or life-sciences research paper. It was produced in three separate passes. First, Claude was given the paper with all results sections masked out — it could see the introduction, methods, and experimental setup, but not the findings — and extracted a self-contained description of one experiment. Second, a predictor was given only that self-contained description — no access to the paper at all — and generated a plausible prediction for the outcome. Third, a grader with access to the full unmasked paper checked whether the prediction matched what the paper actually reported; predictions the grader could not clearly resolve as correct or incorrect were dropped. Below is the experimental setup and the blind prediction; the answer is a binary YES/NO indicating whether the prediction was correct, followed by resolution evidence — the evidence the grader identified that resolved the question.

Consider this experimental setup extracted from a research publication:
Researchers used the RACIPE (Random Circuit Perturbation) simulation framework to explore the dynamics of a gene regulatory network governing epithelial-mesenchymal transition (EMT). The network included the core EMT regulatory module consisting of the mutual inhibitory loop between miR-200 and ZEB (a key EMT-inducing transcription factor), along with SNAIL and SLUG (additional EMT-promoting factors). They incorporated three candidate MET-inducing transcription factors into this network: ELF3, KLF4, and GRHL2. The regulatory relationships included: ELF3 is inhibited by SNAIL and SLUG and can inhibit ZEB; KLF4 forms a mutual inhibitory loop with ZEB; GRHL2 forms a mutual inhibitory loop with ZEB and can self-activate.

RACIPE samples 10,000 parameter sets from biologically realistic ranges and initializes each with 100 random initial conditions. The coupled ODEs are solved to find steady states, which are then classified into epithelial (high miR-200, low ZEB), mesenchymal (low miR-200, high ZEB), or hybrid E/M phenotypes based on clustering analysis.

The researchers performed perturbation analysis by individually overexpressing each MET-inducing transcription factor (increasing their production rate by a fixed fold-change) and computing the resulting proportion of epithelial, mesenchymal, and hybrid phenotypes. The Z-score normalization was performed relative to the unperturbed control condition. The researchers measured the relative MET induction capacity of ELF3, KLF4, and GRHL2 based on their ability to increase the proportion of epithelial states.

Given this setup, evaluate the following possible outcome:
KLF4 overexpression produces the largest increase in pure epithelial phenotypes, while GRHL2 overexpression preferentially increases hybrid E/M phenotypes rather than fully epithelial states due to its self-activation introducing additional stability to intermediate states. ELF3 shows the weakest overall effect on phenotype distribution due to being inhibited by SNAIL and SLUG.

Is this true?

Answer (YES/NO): NO